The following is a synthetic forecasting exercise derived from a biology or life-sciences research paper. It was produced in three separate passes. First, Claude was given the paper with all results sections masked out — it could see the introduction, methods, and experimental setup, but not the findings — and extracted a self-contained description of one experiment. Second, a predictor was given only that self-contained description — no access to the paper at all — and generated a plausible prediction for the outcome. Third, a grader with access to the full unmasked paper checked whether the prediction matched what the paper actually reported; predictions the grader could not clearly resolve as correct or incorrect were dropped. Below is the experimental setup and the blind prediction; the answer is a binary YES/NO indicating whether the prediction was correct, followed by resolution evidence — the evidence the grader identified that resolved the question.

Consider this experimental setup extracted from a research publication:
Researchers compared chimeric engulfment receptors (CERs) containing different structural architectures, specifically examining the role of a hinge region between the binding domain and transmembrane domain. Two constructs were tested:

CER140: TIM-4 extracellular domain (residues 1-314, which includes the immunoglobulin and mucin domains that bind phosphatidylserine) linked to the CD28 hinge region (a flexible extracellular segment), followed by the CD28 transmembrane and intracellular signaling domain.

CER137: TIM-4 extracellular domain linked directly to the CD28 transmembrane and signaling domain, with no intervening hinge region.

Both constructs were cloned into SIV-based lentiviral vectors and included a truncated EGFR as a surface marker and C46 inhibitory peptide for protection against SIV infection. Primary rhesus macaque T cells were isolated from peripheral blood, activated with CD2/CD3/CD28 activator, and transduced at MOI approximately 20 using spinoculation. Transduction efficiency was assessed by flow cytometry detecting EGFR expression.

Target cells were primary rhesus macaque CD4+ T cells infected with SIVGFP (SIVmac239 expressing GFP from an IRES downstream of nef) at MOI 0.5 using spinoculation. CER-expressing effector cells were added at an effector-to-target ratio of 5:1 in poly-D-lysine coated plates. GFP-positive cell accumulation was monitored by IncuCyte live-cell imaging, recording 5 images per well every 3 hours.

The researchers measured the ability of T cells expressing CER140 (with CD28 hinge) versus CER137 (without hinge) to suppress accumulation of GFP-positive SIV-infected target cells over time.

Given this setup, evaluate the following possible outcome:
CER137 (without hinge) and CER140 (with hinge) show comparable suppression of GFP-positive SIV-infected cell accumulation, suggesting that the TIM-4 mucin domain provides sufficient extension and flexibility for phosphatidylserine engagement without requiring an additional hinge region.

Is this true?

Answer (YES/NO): NO